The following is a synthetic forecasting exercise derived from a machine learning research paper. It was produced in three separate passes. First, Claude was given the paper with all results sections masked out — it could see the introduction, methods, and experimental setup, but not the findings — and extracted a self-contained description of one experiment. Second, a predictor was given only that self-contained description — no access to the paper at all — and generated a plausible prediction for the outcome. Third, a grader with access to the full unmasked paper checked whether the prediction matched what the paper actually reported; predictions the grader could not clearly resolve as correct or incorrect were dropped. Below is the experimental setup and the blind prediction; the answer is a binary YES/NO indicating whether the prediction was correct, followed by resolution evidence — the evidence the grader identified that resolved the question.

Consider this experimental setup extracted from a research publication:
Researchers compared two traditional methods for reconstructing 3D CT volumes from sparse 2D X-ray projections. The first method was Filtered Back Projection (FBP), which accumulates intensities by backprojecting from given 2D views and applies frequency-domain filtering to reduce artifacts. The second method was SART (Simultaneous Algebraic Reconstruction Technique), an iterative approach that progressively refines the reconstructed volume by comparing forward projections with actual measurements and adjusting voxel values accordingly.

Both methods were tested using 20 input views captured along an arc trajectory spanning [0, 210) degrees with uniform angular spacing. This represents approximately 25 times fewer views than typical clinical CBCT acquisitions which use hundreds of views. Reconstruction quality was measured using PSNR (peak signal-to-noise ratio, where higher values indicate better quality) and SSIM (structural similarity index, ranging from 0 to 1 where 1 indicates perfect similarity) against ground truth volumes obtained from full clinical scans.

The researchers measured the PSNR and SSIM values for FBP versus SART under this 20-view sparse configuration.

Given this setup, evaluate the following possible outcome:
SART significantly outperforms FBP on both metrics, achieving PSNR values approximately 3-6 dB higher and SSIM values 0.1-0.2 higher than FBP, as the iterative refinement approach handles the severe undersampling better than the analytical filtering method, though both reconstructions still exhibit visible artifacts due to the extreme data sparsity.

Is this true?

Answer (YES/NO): NO